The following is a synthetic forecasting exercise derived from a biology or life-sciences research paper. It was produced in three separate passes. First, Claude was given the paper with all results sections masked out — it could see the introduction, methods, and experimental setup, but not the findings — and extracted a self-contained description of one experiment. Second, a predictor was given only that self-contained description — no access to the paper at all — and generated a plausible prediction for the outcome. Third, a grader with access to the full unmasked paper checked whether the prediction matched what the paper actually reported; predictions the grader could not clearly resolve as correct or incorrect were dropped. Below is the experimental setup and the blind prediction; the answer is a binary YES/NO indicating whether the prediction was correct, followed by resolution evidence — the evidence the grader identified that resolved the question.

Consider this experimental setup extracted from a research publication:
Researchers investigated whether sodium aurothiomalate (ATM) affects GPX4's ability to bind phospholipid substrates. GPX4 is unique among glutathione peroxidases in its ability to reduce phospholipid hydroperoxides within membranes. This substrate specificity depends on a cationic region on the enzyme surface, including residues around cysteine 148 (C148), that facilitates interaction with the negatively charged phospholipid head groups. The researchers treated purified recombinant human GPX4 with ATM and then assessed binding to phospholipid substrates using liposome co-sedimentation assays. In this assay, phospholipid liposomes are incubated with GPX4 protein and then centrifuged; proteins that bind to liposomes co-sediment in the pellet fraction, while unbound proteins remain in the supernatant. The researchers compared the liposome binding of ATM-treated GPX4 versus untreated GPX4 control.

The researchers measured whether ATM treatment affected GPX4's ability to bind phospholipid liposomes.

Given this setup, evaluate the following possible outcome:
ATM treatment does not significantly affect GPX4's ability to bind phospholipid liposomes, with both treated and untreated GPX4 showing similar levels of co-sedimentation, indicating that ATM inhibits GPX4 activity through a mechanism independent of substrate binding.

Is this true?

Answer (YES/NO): NO